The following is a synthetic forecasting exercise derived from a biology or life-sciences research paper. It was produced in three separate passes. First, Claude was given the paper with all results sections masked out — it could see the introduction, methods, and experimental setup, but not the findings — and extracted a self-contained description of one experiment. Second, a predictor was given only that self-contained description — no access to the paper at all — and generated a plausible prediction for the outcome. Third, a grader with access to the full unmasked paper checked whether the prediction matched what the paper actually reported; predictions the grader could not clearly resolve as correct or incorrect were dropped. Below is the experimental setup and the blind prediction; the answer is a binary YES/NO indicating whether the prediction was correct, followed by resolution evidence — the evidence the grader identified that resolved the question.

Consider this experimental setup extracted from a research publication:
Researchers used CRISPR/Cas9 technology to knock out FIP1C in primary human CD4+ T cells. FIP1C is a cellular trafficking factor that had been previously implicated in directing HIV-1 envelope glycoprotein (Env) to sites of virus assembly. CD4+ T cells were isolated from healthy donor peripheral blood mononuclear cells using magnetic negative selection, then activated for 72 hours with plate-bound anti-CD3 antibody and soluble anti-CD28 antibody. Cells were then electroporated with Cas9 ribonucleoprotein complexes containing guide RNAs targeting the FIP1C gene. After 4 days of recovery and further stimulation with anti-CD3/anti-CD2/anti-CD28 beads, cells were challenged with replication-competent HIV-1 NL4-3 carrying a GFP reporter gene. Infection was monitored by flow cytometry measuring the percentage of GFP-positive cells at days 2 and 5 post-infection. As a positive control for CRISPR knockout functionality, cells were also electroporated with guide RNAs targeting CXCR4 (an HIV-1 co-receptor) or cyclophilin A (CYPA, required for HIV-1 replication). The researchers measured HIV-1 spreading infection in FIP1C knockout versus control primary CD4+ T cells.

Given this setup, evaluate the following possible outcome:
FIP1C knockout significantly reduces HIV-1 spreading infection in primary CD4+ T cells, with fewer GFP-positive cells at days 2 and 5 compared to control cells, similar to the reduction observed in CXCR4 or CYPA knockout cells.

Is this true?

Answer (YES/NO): NO